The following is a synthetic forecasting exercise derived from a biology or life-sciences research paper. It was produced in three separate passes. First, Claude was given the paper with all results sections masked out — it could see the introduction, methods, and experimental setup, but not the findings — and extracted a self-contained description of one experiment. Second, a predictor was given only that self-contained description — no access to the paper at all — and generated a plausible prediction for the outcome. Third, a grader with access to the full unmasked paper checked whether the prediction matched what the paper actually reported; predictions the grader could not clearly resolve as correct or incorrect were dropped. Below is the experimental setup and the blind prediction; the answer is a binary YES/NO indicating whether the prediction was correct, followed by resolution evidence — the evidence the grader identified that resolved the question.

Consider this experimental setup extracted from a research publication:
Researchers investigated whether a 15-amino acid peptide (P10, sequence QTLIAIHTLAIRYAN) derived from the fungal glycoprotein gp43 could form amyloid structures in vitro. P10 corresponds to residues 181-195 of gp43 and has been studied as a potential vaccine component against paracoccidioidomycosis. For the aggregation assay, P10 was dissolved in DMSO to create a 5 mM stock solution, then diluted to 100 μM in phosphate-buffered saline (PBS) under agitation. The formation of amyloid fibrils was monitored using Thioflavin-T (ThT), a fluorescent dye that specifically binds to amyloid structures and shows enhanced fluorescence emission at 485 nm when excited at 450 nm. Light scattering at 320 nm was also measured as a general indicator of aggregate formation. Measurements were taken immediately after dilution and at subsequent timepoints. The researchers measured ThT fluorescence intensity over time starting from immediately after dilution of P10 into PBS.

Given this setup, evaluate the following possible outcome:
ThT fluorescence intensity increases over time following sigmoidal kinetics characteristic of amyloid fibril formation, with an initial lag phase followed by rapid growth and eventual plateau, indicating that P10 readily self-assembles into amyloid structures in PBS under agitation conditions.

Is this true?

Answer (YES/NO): NO